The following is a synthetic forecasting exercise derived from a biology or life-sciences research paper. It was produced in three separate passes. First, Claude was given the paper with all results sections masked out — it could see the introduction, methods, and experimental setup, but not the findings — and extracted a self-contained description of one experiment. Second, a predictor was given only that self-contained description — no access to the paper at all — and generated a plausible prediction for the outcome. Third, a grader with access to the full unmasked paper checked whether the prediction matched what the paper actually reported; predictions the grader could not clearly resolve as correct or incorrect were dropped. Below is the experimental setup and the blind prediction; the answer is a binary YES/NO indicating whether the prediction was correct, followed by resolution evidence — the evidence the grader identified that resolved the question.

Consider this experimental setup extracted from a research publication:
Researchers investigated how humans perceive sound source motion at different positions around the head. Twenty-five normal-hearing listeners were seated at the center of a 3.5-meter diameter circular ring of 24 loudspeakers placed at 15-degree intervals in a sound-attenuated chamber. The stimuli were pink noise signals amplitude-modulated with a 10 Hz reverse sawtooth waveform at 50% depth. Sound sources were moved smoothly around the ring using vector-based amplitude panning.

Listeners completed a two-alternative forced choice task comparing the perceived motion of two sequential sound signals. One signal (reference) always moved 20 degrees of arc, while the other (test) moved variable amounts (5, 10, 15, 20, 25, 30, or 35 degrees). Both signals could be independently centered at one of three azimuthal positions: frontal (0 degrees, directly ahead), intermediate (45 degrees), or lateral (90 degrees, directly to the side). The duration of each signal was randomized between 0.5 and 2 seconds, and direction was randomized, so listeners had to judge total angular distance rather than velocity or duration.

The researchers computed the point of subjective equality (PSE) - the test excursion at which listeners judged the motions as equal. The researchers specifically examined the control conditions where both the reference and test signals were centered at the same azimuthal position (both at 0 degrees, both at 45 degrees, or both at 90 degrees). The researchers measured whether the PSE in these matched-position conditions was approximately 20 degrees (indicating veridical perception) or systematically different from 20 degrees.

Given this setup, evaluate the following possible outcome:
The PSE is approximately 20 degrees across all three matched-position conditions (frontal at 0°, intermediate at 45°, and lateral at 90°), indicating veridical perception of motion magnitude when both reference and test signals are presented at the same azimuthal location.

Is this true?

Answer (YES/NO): YES